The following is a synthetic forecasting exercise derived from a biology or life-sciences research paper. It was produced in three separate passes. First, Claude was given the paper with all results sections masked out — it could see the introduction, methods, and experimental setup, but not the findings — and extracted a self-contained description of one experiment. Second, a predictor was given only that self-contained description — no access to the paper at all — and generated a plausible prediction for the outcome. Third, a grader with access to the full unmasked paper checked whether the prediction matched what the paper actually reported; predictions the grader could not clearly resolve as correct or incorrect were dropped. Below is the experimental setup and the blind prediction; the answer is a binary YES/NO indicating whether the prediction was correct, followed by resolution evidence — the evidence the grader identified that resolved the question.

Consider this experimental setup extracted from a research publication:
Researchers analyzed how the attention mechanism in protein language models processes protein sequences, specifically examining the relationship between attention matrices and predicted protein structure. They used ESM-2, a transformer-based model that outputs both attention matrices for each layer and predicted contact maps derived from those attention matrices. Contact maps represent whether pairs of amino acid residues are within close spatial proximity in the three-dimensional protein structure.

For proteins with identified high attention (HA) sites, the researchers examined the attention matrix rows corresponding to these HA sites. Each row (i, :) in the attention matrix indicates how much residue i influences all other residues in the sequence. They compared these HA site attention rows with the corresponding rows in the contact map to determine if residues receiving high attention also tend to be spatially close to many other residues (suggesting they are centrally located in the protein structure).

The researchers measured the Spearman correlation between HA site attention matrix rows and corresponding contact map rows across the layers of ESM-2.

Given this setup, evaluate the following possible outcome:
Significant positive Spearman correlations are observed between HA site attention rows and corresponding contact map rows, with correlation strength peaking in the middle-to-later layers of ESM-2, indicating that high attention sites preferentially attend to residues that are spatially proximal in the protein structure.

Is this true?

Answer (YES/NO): NO